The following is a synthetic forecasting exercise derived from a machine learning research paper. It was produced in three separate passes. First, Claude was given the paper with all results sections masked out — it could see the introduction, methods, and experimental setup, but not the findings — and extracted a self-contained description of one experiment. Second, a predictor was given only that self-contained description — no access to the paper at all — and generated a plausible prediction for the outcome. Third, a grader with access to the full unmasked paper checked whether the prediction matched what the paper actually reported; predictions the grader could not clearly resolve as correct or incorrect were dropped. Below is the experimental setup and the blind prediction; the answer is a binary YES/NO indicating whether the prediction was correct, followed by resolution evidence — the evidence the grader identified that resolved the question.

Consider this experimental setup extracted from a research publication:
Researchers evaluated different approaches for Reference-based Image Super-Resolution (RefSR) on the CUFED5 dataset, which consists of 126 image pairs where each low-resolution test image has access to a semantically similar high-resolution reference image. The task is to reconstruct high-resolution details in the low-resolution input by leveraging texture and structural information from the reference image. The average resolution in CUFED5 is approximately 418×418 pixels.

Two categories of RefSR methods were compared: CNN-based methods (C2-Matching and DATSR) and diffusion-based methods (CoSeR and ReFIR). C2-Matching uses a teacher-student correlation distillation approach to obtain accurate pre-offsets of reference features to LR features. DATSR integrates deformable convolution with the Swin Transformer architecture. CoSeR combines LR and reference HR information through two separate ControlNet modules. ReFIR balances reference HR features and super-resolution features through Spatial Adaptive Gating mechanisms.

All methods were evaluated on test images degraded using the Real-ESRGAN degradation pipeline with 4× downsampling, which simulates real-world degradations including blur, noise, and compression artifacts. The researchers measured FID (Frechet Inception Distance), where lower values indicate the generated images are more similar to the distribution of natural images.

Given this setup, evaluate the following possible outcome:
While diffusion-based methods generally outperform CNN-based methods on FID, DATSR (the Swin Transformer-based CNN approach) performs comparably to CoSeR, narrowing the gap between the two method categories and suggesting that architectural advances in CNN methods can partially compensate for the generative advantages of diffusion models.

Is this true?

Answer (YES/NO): NO